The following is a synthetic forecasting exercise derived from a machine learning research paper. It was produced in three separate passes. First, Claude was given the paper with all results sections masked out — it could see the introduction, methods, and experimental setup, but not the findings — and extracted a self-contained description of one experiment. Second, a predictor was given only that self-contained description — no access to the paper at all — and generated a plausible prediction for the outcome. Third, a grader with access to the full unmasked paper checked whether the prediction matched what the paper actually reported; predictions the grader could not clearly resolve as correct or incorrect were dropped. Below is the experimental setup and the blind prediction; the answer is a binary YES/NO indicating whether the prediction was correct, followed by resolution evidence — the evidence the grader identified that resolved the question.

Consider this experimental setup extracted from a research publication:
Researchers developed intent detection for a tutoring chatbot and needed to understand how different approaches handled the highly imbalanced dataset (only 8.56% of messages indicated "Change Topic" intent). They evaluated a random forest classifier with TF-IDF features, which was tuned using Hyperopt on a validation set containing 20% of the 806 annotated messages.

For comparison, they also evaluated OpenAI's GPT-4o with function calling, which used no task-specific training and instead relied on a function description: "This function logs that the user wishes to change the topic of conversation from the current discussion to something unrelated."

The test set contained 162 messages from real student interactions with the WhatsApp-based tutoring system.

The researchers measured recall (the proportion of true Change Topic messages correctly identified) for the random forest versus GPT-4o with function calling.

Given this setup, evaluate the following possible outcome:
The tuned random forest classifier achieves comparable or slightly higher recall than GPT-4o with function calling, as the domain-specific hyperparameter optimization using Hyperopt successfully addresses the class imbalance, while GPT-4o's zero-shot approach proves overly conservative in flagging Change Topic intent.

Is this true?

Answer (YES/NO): NO